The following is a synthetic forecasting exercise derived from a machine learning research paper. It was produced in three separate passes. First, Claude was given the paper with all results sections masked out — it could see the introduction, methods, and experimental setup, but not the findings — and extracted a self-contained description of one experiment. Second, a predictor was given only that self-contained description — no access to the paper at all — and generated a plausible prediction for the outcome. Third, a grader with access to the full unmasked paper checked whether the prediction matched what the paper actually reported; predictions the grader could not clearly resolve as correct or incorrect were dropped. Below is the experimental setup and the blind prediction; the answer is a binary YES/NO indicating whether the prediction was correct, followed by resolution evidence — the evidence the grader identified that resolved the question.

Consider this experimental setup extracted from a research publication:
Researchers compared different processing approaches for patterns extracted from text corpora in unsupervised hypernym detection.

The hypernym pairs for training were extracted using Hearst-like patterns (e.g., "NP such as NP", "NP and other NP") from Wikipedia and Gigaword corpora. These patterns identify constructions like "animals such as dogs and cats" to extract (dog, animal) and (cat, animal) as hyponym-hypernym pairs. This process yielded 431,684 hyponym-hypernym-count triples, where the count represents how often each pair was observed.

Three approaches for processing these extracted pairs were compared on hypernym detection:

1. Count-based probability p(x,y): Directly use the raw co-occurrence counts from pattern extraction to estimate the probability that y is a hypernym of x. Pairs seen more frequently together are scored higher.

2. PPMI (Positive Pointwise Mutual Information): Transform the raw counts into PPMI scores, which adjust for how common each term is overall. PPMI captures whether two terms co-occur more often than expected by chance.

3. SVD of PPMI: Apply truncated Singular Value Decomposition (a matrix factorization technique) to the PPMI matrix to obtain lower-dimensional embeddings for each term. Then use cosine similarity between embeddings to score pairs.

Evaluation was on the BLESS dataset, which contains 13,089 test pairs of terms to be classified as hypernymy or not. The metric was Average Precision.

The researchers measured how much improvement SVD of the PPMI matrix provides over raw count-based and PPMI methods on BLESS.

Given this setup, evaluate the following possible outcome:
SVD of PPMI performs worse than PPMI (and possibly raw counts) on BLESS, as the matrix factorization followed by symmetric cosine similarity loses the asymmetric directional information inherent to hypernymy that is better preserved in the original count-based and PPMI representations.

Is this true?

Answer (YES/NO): NO